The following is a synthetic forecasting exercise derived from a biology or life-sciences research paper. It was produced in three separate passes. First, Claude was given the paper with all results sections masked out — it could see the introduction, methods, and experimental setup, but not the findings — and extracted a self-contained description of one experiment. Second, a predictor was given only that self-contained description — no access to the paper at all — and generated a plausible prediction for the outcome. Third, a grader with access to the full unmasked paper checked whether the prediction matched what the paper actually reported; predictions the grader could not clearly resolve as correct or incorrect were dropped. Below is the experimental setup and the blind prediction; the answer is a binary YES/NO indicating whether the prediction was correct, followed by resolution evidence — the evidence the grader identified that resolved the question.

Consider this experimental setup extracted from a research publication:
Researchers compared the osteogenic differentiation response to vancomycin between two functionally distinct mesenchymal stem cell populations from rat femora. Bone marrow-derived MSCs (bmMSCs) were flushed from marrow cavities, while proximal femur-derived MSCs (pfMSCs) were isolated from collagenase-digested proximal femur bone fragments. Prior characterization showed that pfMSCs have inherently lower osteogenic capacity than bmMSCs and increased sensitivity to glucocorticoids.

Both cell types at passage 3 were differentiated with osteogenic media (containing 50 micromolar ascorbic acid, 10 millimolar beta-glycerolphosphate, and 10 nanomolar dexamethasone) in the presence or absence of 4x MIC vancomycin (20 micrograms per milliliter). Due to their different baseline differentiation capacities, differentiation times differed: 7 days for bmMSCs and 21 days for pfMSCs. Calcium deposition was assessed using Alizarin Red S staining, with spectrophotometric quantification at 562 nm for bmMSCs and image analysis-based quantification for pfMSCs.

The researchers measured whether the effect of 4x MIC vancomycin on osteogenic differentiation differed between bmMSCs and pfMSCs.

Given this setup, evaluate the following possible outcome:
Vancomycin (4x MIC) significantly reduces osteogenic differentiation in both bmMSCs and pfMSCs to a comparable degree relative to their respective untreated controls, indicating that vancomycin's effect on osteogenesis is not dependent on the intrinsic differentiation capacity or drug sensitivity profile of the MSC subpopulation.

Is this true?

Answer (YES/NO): NO